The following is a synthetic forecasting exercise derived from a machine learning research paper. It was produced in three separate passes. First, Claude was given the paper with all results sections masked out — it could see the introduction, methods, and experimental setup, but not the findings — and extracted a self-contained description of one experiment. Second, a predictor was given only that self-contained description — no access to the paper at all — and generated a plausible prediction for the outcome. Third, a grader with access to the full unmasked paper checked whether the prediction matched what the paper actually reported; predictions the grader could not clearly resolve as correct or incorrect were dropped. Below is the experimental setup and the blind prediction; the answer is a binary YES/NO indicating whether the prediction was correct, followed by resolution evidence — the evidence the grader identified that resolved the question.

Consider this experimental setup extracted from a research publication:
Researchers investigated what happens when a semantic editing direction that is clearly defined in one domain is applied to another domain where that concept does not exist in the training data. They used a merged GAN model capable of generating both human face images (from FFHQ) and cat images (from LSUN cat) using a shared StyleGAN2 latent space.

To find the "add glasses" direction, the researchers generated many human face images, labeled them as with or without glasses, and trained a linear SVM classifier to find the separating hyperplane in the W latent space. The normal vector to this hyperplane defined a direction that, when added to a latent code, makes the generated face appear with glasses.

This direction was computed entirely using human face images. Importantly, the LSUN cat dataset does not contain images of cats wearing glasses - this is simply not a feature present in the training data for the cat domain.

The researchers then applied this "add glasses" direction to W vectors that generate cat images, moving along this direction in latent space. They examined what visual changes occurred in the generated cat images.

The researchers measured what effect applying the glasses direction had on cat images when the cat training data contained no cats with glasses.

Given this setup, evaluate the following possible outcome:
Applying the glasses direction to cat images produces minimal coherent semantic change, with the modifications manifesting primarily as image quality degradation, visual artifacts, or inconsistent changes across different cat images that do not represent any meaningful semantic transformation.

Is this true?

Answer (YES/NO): NO